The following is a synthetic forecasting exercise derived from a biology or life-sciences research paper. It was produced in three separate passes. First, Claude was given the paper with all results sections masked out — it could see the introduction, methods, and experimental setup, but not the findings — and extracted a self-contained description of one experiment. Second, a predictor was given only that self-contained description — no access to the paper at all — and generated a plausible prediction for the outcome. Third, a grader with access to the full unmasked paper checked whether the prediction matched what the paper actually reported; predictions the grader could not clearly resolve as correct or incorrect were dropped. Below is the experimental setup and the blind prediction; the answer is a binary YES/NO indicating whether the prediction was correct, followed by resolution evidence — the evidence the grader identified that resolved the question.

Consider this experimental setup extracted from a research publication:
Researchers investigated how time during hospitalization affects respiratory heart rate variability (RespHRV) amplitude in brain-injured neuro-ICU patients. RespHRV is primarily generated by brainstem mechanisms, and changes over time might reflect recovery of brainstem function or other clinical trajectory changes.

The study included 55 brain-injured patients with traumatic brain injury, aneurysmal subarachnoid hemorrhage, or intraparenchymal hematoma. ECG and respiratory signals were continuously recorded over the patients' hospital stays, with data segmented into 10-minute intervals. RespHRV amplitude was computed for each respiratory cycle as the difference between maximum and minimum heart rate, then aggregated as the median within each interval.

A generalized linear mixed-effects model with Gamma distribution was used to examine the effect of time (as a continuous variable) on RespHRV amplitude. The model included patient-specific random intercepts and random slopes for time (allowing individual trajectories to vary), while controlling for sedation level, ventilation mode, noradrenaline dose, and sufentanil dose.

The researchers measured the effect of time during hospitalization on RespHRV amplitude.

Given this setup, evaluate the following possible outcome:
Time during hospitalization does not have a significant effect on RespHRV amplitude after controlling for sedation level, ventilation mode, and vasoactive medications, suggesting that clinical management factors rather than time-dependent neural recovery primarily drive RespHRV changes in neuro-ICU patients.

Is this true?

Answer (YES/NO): YES